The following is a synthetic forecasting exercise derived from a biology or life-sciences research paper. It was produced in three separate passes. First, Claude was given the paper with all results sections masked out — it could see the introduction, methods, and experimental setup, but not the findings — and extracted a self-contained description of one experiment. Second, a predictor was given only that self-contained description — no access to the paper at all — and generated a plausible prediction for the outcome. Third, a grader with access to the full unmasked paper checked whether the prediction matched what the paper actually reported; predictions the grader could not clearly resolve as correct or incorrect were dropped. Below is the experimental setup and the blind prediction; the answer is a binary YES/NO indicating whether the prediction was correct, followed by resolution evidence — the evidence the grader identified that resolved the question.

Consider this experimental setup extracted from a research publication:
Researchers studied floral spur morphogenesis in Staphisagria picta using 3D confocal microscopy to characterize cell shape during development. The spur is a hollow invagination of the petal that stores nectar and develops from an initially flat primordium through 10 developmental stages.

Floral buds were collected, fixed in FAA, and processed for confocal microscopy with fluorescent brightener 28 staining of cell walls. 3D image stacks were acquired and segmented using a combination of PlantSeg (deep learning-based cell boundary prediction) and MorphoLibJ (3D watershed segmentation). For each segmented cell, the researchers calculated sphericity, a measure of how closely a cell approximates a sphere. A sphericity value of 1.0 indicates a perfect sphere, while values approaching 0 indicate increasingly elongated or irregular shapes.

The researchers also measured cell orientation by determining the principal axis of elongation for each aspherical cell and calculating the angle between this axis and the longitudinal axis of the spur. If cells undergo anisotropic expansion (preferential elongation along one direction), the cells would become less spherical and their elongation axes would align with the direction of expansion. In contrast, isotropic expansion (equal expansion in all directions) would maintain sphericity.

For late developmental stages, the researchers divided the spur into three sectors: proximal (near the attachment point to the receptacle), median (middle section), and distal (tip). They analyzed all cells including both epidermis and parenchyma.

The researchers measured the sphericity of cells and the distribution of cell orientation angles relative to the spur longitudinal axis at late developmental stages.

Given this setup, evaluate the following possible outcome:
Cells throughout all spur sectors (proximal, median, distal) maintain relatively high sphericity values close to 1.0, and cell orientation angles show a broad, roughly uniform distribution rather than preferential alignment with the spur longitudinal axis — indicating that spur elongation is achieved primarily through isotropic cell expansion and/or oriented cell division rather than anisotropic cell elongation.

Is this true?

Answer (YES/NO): NO